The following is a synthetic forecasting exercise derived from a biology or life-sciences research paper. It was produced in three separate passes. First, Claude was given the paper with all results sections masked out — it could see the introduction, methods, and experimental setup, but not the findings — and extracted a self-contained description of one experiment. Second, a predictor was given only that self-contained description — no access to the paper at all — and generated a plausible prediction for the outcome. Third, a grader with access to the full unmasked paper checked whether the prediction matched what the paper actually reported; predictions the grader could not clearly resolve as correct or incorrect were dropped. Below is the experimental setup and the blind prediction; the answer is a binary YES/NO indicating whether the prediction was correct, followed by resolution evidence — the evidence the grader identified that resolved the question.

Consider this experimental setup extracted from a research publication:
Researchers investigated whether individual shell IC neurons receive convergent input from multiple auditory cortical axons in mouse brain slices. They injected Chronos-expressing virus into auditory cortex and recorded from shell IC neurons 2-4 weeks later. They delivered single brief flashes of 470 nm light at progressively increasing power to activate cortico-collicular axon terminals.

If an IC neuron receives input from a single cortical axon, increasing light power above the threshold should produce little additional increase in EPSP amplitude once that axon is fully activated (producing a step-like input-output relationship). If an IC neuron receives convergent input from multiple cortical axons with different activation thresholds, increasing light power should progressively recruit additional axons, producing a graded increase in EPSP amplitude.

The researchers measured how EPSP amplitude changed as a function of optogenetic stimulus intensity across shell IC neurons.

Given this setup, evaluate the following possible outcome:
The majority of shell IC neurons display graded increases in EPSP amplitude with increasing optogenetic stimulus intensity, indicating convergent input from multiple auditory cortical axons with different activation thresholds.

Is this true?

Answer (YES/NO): YES